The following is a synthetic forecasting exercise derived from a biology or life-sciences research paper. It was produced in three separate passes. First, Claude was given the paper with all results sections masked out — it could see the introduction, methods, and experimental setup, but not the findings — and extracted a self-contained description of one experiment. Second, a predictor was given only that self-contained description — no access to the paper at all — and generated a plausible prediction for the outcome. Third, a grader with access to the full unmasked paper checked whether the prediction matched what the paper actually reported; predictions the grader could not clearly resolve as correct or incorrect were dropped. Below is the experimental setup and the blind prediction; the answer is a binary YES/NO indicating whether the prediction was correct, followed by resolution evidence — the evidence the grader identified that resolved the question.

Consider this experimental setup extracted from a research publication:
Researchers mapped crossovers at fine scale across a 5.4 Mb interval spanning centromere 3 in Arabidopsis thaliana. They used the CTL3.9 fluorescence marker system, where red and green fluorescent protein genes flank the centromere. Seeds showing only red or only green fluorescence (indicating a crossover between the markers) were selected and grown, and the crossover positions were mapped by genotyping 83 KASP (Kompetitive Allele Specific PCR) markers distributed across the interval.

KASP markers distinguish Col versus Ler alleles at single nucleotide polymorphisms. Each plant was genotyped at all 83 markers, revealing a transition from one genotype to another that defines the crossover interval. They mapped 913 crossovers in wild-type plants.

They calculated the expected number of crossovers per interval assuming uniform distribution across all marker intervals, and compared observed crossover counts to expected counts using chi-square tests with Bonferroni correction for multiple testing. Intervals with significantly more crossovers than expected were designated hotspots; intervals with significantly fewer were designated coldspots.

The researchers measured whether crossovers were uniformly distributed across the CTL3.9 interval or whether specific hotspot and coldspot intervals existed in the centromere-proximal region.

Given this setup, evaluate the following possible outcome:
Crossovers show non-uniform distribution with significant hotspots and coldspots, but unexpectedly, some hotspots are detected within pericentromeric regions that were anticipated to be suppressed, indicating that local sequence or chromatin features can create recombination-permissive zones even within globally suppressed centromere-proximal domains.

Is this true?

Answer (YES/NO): YES